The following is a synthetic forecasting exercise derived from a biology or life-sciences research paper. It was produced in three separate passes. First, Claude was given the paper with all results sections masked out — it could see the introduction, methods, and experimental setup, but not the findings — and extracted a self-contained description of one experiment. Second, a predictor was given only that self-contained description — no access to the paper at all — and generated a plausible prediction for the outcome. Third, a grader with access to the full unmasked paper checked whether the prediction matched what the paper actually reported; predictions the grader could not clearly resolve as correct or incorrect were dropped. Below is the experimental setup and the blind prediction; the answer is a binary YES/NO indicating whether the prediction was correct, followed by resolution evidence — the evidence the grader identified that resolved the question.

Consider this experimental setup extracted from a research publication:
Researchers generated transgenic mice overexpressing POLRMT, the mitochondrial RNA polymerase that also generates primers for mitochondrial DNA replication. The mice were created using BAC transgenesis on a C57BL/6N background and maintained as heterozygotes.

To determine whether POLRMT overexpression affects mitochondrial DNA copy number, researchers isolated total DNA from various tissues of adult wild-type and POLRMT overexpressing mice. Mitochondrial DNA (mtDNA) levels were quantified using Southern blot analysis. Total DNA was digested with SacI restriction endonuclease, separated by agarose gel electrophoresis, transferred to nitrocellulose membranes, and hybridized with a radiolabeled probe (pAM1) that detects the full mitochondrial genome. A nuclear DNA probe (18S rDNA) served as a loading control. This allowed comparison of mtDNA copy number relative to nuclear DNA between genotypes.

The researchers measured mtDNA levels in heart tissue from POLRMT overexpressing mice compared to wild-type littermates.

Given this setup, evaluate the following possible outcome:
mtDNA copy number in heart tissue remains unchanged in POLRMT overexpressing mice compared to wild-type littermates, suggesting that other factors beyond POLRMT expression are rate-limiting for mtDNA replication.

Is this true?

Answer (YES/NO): NO